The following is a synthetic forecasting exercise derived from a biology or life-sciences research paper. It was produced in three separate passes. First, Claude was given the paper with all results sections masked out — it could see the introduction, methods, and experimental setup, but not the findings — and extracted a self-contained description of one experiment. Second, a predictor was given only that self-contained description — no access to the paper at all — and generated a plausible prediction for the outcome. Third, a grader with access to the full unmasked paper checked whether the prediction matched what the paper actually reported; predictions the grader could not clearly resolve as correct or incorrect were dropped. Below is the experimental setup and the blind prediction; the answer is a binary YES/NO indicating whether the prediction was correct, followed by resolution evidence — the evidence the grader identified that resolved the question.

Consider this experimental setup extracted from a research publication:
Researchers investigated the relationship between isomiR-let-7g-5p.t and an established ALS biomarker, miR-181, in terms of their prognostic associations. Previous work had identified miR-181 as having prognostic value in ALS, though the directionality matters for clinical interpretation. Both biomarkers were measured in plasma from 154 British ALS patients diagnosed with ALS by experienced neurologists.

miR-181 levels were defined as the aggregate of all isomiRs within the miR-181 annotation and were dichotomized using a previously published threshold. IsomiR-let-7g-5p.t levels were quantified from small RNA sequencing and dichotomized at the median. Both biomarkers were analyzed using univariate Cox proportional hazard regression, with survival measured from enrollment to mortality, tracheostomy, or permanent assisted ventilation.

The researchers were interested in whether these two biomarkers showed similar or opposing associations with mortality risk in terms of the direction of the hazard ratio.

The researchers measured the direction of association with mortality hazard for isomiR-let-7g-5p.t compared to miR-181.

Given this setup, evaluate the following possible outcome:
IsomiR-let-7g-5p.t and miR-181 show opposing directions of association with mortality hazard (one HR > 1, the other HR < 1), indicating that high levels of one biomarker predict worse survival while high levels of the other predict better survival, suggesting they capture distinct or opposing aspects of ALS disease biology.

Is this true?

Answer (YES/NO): YES